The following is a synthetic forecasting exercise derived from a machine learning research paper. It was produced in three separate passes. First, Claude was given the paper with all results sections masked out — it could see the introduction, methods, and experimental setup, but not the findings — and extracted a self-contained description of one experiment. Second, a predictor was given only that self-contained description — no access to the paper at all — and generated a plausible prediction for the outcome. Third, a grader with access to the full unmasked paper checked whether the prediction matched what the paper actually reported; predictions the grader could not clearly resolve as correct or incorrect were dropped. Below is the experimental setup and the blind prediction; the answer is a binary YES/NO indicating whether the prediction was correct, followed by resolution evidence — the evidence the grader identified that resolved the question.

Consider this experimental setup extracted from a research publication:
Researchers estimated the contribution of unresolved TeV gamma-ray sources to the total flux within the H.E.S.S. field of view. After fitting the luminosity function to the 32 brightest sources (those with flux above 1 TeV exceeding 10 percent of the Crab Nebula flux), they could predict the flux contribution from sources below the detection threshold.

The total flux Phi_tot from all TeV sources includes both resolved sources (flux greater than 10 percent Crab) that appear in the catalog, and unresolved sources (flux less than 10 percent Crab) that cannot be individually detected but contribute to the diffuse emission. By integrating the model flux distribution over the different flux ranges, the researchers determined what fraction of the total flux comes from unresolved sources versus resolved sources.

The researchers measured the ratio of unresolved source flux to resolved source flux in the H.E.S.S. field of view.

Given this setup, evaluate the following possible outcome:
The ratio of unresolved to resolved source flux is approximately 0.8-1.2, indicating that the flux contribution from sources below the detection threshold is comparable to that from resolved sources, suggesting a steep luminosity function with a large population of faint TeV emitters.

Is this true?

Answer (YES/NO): NO